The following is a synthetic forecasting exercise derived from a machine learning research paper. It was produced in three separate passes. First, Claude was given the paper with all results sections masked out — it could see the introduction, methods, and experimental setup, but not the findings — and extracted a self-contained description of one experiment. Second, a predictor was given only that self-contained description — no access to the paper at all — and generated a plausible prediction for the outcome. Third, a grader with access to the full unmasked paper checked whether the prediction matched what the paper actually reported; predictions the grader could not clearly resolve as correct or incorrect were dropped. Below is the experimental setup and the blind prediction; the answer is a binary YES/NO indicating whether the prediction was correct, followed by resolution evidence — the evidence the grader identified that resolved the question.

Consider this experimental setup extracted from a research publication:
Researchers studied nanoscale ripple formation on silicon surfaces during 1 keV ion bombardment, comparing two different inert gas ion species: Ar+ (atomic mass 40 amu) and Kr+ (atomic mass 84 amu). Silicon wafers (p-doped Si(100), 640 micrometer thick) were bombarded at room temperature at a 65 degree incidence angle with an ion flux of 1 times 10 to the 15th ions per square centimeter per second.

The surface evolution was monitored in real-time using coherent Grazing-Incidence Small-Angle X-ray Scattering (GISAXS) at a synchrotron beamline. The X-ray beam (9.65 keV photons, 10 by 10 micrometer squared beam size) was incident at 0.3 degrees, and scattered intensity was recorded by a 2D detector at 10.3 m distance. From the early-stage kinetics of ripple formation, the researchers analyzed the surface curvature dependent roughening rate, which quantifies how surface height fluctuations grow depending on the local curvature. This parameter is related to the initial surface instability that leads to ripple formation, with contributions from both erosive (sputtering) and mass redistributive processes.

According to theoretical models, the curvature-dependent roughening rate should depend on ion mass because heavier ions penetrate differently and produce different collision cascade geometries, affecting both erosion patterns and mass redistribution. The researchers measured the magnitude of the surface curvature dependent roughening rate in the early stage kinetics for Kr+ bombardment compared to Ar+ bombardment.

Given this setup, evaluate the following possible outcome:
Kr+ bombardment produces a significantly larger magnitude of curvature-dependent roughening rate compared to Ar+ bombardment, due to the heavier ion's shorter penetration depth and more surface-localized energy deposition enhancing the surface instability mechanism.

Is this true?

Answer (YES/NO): NO